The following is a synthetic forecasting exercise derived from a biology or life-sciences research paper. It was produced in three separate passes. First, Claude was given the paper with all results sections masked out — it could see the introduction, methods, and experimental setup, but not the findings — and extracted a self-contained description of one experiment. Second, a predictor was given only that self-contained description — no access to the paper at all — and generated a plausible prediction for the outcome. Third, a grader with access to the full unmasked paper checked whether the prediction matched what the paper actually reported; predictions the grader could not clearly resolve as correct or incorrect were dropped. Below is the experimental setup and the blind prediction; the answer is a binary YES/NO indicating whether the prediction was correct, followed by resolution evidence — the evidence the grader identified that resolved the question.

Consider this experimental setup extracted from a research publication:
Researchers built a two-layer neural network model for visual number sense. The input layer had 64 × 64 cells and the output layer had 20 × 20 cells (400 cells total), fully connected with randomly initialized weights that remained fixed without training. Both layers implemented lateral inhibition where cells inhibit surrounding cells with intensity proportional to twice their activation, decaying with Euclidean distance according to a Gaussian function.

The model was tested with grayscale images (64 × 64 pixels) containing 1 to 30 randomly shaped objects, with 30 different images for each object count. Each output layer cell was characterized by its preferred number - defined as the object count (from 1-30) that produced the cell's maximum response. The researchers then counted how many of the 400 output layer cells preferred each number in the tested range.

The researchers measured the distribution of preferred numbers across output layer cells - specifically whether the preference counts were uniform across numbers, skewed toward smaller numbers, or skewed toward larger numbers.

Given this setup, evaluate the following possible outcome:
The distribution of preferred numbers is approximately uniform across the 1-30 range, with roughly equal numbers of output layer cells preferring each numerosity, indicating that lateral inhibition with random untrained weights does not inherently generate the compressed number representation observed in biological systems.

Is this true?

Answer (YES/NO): NO